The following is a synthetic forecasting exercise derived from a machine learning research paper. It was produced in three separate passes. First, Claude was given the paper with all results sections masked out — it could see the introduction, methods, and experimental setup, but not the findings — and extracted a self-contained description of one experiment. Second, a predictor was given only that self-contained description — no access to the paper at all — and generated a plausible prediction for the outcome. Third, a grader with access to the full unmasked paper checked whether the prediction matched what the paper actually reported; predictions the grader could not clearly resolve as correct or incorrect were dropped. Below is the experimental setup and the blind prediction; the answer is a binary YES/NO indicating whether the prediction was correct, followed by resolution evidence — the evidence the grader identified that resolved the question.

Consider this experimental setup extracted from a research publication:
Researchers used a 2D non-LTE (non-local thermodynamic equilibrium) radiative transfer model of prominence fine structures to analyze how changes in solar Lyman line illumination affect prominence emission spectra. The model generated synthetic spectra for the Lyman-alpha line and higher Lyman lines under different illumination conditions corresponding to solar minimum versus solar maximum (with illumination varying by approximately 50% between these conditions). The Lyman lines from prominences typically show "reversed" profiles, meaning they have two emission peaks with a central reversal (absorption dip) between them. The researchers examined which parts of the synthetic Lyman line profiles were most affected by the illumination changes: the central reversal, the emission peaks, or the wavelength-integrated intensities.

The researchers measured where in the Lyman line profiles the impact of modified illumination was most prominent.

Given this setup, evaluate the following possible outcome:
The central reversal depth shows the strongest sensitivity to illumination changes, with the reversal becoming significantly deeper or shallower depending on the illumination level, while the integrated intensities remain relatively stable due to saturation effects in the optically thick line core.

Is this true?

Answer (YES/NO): NO